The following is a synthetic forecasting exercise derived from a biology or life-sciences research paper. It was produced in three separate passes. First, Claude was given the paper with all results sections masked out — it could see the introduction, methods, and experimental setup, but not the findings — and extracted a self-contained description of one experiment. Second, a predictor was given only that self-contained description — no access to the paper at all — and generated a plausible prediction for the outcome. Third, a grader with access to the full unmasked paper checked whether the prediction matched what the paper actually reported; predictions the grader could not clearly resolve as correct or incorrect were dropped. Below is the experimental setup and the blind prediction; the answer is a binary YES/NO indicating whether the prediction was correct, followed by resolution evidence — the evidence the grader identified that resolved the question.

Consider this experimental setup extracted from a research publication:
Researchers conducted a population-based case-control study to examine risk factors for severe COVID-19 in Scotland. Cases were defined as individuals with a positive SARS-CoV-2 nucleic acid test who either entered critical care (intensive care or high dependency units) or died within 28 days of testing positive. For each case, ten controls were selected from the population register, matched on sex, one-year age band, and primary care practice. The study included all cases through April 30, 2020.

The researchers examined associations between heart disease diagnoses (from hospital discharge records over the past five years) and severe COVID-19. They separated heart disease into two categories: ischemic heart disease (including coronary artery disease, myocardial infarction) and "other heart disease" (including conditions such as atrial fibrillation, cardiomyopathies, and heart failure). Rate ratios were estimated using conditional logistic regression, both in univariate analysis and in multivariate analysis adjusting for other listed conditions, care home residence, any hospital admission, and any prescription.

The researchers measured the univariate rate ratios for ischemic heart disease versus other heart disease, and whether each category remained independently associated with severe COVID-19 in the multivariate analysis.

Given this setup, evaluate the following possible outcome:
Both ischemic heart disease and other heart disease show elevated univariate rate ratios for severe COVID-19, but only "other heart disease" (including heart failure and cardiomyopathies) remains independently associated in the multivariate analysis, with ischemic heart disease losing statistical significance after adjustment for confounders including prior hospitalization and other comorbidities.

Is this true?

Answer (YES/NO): YES